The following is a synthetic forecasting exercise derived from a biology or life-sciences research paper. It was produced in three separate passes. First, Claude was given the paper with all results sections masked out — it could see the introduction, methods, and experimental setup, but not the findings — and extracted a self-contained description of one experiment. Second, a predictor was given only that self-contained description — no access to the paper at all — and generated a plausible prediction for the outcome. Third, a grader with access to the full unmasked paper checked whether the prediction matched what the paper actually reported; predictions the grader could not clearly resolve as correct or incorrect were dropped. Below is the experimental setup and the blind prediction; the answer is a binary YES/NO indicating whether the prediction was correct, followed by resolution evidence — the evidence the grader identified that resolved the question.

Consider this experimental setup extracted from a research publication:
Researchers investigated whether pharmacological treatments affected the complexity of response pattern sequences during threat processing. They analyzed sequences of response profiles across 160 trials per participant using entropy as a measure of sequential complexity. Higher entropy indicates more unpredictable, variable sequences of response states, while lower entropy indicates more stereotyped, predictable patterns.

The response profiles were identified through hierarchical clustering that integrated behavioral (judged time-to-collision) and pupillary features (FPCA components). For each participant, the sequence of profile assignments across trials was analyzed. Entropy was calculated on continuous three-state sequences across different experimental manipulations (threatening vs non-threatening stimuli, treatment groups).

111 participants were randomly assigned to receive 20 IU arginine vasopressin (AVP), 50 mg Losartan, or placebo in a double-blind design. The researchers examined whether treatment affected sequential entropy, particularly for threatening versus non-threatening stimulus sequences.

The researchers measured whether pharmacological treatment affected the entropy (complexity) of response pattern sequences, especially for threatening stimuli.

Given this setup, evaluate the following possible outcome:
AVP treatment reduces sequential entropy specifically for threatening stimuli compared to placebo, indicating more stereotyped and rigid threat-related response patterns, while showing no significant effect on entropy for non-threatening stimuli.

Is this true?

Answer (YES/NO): NO